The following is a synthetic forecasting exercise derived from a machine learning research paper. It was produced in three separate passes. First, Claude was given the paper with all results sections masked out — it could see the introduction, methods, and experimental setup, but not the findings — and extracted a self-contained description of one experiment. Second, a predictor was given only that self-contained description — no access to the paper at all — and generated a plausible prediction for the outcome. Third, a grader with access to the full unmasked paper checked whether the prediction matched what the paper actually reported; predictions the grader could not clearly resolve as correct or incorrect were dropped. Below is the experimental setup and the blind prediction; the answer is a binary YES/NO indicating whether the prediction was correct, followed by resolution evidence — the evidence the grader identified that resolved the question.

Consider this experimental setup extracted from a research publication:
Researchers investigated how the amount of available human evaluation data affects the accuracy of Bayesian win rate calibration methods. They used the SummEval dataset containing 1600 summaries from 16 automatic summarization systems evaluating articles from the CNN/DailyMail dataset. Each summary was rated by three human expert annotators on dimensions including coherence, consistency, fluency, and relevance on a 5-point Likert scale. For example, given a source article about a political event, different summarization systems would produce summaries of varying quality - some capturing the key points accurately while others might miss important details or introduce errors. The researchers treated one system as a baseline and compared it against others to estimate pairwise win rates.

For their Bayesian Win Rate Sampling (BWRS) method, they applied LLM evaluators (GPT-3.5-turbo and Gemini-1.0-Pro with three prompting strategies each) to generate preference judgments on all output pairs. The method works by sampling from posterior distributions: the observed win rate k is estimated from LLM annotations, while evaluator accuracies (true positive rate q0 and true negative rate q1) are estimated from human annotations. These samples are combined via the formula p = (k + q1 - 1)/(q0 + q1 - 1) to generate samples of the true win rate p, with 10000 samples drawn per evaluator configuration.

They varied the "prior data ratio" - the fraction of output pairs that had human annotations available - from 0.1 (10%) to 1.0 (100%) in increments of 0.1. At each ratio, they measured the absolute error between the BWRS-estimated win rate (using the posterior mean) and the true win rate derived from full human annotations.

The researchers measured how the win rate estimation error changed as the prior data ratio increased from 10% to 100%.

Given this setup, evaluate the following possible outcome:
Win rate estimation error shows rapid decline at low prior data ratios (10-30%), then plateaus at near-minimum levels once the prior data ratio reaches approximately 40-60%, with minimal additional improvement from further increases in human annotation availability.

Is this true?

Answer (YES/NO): NO